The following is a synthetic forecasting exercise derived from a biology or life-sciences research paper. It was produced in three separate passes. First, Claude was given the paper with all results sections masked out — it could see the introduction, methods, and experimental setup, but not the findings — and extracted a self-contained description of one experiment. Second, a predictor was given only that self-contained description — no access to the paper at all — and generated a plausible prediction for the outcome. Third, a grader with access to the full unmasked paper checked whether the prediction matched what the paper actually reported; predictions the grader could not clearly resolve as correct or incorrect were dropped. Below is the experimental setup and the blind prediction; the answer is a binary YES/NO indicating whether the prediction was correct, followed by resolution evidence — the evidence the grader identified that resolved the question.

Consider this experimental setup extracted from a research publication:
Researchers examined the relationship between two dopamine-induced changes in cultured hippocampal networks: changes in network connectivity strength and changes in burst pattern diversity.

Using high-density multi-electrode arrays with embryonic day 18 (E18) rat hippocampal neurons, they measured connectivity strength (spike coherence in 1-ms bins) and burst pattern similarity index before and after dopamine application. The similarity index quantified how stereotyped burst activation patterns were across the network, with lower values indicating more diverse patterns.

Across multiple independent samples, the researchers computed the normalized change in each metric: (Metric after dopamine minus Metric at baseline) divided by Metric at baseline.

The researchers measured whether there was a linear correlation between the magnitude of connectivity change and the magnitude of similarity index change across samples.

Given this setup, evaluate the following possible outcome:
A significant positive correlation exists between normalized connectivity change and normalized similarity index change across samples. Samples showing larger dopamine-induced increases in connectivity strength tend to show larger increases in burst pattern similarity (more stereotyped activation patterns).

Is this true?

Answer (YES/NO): YES